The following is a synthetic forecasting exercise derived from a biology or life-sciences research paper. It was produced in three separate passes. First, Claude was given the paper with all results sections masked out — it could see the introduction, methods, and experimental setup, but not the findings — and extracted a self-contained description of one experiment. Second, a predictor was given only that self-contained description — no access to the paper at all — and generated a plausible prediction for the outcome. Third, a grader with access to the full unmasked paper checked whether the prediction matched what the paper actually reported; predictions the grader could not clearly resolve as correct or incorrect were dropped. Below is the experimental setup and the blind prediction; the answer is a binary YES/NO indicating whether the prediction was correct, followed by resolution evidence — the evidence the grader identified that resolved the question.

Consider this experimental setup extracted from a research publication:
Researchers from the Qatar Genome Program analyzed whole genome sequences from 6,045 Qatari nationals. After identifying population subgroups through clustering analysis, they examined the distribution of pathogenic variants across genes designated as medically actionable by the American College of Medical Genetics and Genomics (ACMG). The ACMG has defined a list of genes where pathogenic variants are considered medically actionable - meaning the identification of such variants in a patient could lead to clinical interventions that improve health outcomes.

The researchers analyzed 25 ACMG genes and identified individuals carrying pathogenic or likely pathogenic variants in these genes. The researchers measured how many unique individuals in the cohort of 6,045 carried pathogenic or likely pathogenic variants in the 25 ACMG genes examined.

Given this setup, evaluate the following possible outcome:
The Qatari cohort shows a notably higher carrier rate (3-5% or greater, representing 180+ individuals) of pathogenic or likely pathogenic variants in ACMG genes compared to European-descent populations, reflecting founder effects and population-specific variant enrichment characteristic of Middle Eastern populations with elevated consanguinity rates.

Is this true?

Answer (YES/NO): NO